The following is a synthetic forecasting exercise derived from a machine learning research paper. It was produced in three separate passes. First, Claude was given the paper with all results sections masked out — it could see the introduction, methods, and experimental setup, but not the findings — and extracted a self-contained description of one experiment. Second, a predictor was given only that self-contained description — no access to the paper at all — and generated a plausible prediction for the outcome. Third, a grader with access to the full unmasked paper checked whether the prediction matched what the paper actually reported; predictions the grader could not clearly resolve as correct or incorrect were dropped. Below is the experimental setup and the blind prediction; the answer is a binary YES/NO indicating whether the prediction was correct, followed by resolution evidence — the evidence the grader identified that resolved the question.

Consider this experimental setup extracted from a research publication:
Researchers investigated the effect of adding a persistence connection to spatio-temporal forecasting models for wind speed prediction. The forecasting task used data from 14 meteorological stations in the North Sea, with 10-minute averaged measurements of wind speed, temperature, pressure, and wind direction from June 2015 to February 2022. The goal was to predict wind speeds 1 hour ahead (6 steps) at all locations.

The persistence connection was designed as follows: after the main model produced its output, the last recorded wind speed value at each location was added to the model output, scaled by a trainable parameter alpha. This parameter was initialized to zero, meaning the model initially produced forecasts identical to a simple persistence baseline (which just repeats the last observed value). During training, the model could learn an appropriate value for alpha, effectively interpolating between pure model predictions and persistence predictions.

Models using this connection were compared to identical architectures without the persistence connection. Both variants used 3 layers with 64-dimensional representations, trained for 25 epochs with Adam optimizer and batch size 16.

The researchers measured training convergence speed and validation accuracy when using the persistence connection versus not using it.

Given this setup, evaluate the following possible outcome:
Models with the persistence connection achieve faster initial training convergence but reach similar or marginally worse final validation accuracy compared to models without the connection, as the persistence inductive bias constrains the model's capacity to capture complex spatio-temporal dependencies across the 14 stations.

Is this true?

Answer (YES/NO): NO